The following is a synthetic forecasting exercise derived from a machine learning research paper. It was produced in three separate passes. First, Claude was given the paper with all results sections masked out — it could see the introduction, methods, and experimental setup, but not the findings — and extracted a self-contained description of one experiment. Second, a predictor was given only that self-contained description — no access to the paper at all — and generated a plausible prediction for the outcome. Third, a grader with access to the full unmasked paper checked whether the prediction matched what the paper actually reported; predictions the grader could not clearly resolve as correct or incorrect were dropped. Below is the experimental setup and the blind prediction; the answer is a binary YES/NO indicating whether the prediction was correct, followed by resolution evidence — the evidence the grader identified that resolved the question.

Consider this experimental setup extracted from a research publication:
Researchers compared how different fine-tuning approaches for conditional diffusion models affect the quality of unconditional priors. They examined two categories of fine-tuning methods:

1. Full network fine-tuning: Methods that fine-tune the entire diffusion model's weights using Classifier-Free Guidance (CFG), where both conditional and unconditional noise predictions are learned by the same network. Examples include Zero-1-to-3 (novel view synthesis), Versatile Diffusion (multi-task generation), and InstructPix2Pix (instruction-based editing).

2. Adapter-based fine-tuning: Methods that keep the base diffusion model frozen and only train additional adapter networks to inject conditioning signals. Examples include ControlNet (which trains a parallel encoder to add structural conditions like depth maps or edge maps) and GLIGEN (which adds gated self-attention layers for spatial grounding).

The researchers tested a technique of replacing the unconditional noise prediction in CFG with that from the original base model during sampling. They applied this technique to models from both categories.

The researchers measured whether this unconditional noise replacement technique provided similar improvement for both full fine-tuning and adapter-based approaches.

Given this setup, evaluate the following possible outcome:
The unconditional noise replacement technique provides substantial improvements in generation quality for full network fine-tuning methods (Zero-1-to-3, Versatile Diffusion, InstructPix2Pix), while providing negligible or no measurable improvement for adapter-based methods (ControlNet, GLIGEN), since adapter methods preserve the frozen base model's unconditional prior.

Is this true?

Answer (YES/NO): YES